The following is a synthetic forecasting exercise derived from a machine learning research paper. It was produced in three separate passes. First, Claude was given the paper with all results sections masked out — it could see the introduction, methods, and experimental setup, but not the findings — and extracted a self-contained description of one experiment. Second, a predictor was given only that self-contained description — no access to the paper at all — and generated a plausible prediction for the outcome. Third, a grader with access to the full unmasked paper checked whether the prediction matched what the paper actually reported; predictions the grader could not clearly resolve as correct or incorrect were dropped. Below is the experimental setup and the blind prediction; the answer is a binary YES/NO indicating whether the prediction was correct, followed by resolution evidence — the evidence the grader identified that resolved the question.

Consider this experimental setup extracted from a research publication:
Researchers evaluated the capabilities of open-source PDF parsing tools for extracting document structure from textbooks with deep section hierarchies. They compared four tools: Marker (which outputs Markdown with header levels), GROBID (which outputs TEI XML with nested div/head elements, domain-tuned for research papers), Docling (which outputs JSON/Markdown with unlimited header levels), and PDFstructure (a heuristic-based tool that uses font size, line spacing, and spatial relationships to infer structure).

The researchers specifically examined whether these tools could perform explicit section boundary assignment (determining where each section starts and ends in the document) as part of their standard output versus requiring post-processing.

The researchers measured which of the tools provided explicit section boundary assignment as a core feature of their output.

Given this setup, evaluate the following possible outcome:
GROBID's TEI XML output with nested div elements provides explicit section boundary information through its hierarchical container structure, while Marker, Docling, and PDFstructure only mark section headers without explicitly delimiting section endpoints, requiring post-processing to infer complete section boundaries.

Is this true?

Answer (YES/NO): NO